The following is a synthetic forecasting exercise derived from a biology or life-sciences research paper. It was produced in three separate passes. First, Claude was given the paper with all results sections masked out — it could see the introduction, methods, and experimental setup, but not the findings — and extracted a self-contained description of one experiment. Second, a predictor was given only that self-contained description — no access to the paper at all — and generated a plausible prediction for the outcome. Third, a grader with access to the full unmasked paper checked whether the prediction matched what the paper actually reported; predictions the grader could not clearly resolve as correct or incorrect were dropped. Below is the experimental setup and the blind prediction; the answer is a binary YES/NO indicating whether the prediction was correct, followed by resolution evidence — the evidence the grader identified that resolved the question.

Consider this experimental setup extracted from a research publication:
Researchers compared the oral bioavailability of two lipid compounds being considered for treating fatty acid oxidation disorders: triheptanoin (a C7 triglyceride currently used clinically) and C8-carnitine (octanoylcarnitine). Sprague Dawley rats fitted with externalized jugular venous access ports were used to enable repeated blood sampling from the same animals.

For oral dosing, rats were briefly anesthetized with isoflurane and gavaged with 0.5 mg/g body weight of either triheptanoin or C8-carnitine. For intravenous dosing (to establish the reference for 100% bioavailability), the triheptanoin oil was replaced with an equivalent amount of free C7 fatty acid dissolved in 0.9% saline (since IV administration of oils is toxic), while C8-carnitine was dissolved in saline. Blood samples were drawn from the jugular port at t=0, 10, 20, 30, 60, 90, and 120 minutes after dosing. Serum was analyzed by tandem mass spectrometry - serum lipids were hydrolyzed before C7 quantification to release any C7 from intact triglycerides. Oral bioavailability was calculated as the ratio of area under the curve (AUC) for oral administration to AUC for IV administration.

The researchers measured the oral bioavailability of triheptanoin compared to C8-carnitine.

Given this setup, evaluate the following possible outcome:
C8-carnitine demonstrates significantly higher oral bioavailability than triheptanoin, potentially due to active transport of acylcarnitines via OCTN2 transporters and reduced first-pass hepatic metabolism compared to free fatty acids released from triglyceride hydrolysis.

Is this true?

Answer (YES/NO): YES